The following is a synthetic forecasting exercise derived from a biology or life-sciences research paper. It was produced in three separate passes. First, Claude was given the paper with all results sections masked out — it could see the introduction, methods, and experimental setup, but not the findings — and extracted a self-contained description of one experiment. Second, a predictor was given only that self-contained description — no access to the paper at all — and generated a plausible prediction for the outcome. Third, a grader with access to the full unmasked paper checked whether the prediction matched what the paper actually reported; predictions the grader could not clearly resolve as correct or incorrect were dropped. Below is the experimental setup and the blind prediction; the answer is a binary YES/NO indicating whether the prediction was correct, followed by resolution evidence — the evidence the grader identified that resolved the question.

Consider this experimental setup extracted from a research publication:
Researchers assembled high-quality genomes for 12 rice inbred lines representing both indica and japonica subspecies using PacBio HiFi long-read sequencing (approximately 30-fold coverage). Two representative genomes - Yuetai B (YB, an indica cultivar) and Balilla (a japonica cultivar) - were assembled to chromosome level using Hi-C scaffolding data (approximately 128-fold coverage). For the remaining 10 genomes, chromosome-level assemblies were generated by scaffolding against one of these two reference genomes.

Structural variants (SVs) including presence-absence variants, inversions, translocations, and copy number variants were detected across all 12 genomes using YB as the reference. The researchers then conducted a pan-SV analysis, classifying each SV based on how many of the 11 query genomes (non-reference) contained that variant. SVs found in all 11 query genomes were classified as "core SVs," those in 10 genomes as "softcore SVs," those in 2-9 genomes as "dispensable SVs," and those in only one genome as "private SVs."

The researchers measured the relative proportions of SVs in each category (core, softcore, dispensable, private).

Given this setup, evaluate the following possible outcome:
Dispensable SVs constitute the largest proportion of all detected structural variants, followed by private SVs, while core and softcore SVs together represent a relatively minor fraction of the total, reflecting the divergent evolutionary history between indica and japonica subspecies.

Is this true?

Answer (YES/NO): YES